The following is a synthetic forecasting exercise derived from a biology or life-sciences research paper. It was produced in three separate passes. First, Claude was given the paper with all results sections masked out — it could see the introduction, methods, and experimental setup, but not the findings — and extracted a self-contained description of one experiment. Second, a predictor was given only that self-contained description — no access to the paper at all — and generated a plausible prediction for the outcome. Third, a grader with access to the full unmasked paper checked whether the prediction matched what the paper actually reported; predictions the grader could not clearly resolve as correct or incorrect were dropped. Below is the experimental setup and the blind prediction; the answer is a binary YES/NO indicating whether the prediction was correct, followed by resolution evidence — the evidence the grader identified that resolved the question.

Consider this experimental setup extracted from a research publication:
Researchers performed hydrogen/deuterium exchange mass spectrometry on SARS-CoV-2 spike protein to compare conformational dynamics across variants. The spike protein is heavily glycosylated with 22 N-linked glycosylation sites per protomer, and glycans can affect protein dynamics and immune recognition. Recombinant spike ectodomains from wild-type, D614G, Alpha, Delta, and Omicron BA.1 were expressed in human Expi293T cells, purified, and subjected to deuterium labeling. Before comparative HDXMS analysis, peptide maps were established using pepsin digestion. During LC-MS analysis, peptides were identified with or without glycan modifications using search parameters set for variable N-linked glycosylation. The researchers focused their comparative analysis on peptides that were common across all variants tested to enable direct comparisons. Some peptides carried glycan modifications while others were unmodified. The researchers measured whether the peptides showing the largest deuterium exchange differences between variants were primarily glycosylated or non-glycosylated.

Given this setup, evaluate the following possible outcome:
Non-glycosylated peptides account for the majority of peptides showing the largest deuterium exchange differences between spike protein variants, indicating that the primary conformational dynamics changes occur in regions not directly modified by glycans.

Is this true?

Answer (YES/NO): YES